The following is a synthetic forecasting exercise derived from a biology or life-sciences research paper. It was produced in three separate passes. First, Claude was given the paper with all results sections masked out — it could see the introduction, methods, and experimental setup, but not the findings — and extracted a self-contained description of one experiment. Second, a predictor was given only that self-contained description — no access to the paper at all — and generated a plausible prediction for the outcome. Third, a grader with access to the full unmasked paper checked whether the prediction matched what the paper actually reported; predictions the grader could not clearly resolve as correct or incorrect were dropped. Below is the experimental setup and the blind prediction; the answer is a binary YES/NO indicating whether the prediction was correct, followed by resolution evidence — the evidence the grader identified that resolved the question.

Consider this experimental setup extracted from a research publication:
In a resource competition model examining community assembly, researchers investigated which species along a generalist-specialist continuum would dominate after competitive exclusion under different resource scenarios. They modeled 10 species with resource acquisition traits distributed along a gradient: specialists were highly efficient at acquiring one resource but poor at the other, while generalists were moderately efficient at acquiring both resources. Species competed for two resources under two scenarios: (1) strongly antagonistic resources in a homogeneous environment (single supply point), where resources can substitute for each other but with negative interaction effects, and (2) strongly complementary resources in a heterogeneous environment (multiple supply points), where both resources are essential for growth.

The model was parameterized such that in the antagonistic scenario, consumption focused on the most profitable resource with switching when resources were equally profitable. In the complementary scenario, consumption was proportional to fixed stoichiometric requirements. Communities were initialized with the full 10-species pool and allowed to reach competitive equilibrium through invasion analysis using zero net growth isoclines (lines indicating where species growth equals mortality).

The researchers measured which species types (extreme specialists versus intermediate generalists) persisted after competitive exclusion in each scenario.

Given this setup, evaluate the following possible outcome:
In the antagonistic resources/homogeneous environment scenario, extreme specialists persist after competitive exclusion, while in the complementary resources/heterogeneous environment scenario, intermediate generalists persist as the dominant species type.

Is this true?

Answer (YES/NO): YES